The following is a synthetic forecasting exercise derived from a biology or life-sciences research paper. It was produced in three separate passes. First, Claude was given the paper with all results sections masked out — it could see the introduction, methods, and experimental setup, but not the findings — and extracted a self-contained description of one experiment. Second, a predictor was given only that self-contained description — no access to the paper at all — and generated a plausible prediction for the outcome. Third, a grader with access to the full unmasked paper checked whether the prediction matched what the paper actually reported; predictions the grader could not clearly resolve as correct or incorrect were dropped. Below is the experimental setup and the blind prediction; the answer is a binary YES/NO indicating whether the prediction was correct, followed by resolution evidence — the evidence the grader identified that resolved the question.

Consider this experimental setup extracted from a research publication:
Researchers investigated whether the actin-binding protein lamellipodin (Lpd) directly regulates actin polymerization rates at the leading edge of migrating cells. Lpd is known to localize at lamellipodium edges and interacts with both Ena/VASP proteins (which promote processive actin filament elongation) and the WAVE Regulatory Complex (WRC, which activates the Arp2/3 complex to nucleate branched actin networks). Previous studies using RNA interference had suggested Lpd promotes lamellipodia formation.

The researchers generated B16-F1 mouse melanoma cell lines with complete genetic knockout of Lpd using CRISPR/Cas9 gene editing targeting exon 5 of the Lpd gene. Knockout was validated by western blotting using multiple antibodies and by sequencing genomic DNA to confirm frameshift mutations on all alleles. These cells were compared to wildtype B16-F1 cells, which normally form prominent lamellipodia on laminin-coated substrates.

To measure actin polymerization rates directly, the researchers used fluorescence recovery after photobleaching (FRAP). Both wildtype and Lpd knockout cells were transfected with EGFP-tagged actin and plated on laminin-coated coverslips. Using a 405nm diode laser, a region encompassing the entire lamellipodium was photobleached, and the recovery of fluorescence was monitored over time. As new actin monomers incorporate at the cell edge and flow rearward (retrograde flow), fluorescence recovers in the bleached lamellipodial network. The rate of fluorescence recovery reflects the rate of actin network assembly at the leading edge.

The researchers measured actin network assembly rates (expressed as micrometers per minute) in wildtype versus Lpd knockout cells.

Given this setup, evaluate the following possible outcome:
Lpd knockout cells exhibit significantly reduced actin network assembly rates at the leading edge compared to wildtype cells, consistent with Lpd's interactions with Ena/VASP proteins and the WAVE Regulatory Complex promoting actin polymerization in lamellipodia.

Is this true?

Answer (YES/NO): NO